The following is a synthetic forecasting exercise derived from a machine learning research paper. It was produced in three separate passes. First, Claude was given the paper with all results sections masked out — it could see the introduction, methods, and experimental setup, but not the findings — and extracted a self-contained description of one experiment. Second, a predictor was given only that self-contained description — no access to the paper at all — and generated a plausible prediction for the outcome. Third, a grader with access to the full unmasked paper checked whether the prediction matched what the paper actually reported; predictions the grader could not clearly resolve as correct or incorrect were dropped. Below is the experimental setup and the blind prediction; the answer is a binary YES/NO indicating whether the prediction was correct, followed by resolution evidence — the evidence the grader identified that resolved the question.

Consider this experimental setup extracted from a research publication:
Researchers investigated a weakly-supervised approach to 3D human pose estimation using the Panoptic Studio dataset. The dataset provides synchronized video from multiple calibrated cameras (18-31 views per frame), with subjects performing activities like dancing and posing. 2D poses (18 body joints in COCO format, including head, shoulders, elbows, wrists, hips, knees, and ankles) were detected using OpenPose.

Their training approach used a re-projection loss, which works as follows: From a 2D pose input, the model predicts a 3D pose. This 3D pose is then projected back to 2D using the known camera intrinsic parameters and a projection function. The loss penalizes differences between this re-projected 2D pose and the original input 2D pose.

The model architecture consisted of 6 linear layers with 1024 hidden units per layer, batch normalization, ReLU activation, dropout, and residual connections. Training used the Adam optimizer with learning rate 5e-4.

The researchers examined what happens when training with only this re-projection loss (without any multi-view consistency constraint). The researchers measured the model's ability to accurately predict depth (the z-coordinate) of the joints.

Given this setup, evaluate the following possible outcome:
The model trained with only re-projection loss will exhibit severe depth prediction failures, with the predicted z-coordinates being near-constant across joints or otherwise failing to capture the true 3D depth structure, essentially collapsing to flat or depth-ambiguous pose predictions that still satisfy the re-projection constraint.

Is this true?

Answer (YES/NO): YES